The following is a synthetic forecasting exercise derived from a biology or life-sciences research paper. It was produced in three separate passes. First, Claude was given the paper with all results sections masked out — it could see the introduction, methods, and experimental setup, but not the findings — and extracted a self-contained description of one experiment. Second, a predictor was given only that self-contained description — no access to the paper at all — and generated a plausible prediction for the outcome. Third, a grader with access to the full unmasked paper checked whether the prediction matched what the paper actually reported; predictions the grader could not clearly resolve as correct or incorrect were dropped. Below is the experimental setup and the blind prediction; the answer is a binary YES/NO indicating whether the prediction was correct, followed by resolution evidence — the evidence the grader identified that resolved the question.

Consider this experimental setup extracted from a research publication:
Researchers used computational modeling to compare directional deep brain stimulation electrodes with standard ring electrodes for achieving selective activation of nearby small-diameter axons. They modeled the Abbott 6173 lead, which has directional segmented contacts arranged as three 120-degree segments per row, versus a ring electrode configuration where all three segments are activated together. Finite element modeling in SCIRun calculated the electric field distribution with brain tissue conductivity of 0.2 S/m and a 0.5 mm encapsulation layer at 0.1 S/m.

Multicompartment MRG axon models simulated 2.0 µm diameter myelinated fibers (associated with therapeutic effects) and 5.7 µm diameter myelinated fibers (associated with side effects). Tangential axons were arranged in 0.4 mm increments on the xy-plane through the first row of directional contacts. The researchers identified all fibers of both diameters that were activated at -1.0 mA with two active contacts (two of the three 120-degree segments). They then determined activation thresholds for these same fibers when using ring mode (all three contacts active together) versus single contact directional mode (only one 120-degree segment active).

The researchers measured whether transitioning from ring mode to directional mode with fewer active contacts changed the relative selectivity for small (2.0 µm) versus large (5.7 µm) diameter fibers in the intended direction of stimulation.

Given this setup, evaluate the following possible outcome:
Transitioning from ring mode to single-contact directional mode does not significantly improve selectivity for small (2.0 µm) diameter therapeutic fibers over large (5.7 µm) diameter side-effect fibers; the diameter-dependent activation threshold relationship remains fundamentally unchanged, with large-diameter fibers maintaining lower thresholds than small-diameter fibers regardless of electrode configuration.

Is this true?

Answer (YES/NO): NO